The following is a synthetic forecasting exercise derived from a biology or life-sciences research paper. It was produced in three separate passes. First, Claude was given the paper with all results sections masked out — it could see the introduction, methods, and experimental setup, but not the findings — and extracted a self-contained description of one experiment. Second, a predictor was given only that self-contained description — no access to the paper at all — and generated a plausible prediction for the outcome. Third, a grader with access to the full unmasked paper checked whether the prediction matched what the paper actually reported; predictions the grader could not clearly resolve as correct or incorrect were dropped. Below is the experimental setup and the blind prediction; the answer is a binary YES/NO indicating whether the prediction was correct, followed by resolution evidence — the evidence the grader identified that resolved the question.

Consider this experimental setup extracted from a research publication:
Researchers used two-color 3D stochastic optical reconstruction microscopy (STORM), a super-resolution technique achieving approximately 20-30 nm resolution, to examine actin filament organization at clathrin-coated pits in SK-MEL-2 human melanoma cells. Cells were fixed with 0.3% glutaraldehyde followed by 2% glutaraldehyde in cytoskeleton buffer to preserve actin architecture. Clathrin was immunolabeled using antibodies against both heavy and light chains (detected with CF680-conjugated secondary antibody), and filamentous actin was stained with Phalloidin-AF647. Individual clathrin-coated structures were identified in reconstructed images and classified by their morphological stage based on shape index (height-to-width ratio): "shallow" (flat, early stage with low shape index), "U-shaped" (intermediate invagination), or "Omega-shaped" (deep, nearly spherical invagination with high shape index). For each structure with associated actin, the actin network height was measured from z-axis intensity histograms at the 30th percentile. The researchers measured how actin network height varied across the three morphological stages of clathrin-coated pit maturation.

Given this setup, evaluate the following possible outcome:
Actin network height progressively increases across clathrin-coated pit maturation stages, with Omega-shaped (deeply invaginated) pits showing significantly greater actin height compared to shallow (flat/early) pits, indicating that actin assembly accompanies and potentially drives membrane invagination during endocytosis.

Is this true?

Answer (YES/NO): NO